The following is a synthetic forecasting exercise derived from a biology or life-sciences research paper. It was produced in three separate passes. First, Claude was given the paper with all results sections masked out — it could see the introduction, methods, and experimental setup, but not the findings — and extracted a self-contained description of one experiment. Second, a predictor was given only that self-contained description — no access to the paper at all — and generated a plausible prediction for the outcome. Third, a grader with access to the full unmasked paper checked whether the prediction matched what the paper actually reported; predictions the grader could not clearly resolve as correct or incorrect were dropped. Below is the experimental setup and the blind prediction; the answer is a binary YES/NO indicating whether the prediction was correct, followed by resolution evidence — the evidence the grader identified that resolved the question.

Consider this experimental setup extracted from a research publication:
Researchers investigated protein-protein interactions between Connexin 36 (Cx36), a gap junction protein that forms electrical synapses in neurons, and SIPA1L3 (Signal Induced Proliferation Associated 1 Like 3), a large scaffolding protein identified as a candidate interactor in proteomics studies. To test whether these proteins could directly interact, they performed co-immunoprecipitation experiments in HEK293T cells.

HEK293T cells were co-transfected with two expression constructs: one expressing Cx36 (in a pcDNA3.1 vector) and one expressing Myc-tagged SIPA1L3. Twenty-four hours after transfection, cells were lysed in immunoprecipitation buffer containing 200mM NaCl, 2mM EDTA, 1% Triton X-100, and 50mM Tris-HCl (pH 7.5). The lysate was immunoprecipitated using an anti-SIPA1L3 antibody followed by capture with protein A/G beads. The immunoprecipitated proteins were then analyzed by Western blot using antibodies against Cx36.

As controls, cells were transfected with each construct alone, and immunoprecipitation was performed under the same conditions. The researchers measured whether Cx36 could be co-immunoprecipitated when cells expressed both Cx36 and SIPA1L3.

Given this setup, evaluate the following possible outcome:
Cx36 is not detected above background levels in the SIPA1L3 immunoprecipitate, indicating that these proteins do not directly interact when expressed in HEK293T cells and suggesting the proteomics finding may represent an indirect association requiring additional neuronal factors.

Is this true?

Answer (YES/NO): NO